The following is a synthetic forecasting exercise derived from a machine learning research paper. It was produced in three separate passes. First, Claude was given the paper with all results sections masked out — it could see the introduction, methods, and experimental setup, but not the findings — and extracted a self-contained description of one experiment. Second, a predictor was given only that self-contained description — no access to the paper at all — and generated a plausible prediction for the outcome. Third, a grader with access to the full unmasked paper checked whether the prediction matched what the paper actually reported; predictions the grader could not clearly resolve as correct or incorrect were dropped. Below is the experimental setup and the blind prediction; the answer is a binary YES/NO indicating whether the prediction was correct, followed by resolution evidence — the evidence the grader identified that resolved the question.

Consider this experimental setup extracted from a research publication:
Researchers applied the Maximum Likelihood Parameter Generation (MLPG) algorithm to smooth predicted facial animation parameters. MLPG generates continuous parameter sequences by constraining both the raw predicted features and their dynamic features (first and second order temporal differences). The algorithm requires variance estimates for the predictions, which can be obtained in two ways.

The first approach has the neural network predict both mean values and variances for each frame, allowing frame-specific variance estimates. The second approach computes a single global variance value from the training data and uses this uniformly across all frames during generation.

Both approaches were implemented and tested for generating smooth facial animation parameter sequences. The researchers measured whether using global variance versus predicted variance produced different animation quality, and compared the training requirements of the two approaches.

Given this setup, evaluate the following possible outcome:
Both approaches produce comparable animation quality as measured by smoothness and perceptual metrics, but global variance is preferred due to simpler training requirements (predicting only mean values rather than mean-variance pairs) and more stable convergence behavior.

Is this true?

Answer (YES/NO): YES